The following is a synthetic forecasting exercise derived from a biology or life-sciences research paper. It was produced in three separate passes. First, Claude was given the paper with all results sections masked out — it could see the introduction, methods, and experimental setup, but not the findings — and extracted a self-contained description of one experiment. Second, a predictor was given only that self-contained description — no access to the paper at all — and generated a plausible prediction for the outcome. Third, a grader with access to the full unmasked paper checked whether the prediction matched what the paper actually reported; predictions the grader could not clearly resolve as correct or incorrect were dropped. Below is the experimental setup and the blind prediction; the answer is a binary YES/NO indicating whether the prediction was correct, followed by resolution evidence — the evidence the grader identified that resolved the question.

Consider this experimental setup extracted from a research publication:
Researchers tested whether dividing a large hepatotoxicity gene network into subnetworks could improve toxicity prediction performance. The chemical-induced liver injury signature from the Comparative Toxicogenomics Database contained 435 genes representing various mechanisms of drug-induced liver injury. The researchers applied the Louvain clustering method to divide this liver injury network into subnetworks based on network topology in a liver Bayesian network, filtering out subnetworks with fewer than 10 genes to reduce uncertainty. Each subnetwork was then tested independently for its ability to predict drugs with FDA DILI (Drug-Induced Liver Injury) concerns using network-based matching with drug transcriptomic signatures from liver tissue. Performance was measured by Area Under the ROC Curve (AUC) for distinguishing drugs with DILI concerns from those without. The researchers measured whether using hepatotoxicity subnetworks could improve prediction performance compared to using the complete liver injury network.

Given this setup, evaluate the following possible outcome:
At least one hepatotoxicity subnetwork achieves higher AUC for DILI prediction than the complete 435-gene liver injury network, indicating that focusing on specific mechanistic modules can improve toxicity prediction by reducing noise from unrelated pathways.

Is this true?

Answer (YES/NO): YES